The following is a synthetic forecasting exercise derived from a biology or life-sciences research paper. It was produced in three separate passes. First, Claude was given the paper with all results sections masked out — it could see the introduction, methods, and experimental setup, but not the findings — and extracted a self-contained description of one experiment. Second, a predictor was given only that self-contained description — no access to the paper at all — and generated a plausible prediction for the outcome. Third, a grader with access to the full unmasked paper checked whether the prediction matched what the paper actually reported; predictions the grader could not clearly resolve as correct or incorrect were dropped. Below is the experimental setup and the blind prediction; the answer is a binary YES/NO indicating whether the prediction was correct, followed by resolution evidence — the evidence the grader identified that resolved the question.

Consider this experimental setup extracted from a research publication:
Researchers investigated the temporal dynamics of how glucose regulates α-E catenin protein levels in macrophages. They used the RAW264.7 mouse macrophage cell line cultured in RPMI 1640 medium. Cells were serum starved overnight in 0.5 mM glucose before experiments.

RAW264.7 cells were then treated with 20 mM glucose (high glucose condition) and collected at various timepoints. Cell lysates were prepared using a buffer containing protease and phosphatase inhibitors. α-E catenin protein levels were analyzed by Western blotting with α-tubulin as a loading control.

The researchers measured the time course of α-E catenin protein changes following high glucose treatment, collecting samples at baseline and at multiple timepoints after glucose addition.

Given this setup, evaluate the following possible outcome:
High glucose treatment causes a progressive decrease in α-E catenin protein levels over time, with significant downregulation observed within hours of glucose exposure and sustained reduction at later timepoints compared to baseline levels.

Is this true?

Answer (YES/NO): NO